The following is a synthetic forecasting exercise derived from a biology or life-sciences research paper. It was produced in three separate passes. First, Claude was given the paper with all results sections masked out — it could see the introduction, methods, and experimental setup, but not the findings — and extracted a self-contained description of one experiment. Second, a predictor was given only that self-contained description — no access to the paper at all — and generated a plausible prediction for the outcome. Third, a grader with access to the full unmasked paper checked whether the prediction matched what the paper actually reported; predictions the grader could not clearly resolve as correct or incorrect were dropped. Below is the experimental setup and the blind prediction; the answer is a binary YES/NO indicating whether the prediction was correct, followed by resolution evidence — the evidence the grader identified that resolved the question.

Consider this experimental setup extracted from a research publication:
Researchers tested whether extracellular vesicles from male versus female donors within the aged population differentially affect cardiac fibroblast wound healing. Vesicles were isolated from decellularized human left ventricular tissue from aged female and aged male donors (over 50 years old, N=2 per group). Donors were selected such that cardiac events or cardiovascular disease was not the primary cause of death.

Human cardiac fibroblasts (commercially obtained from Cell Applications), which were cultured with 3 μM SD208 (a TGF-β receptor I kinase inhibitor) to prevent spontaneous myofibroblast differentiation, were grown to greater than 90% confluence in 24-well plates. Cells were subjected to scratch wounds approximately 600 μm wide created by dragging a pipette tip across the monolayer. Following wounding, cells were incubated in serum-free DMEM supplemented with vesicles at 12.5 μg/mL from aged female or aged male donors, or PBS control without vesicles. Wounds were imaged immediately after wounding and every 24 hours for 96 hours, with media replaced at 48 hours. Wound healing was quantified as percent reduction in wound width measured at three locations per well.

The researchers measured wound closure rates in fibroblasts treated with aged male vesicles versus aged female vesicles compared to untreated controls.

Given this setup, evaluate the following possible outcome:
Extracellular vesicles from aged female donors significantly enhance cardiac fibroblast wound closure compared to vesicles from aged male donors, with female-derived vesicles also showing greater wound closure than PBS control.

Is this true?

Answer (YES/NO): YES